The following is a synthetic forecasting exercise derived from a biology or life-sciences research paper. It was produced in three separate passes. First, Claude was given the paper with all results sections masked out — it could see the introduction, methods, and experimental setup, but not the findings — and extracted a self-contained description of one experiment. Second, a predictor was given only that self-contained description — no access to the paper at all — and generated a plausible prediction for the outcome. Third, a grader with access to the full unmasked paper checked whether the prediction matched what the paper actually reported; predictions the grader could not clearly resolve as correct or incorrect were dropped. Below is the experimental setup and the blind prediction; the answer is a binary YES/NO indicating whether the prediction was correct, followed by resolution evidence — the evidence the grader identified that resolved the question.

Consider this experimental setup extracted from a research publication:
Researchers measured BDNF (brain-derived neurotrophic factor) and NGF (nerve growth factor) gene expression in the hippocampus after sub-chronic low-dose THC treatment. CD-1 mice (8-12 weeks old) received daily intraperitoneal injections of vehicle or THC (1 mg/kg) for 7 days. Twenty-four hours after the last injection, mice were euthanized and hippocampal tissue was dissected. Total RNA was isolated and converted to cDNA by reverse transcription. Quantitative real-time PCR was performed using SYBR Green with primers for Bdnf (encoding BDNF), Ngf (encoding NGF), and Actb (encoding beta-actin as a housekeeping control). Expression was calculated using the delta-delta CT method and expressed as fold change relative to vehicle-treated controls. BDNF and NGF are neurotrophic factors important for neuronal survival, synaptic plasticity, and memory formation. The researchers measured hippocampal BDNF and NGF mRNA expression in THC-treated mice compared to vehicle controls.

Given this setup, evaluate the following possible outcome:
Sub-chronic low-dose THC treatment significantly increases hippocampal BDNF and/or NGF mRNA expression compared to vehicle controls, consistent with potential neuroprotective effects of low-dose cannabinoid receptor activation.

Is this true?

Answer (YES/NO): NO